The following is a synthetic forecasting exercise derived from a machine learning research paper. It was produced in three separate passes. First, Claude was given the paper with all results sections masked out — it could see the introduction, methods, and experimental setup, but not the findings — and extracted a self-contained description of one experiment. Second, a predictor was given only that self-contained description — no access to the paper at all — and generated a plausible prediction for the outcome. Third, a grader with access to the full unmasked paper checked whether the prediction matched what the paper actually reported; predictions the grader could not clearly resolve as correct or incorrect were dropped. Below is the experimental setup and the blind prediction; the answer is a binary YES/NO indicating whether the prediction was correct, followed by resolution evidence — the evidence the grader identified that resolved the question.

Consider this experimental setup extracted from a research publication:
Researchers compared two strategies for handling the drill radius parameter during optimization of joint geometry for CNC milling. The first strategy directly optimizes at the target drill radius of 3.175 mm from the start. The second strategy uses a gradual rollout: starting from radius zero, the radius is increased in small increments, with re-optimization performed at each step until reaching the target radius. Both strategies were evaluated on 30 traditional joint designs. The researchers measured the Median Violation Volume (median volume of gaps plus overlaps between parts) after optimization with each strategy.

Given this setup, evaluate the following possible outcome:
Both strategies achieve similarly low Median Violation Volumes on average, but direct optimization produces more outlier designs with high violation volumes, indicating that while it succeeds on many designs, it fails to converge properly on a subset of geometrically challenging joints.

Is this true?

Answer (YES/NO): NO